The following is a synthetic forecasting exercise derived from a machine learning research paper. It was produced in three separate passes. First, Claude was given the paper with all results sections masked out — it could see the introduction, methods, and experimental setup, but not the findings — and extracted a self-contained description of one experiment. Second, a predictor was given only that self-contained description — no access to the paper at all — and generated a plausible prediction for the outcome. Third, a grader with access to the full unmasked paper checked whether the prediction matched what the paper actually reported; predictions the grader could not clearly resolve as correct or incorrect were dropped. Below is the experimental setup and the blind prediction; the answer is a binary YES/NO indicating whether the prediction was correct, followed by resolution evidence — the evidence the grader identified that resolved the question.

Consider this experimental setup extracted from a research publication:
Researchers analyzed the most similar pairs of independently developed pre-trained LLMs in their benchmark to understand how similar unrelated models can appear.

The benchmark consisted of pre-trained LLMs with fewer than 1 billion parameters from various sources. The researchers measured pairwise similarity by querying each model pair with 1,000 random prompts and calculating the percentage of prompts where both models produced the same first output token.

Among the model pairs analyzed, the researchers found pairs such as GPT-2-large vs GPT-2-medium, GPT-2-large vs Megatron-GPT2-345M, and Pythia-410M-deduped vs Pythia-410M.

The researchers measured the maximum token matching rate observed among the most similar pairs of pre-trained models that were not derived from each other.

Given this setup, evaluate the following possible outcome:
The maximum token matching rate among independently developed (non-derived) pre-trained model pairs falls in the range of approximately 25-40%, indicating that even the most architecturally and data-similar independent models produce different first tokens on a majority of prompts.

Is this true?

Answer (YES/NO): NO